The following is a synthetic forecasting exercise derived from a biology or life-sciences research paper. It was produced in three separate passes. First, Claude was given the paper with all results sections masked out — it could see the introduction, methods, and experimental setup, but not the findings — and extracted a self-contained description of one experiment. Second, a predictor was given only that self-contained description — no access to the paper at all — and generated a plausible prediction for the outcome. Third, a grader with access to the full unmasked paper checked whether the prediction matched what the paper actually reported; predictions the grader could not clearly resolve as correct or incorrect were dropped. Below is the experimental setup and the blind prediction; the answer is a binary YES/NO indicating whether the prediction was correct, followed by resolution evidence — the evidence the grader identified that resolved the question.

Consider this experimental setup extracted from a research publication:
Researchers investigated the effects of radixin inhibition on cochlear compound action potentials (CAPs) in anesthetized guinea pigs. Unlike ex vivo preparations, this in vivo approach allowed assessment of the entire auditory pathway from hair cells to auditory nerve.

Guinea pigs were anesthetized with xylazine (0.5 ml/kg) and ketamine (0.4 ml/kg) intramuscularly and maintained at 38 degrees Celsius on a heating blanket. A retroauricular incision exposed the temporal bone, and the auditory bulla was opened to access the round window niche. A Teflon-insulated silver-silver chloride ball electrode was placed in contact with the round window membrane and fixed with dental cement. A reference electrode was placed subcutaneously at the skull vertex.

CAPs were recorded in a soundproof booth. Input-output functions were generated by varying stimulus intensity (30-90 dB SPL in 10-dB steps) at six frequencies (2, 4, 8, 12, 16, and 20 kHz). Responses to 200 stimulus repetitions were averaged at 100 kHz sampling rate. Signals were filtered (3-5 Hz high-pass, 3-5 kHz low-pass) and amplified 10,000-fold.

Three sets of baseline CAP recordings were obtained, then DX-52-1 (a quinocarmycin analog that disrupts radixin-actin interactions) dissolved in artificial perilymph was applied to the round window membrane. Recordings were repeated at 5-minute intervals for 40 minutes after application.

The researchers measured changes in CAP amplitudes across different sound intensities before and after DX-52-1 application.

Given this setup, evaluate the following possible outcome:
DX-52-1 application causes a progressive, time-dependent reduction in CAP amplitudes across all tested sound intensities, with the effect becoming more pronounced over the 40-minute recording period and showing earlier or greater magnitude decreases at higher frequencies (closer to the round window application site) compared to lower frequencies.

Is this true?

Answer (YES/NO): NO